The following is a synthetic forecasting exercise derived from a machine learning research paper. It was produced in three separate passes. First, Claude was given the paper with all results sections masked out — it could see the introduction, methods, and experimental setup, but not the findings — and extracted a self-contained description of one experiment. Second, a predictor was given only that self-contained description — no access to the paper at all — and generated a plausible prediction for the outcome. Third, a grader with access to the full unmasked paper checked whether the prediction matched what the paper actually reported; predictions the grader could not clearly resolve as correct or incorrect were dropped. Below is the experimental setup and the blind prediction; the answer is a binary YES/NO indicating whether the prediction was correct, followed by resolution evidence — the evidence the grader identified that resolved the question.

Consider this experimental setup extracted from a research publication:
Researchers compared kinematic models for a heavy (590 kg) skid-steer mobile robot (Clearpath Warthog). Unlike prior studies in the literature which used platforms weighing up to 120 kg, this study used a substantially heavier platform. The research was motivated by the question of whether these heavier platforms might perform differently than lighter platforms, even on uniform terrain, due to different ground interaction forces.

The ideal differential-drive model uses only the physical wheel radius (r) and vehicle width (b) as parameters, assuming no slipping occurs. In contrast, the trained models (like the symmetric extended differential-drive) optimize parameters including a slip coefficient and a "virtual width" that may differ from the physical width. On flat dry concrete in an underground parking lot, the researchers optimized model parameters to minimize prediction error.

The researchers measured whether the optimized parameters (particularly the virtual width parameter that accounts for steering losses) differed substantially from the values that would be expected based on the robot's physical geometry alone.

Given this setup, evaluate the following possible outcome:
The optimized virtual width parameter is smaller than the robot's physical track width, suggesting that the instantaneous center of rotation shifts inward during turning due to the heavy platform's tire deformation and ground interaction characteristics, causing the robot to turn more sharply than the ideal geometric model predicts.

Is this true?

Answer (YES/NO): NO